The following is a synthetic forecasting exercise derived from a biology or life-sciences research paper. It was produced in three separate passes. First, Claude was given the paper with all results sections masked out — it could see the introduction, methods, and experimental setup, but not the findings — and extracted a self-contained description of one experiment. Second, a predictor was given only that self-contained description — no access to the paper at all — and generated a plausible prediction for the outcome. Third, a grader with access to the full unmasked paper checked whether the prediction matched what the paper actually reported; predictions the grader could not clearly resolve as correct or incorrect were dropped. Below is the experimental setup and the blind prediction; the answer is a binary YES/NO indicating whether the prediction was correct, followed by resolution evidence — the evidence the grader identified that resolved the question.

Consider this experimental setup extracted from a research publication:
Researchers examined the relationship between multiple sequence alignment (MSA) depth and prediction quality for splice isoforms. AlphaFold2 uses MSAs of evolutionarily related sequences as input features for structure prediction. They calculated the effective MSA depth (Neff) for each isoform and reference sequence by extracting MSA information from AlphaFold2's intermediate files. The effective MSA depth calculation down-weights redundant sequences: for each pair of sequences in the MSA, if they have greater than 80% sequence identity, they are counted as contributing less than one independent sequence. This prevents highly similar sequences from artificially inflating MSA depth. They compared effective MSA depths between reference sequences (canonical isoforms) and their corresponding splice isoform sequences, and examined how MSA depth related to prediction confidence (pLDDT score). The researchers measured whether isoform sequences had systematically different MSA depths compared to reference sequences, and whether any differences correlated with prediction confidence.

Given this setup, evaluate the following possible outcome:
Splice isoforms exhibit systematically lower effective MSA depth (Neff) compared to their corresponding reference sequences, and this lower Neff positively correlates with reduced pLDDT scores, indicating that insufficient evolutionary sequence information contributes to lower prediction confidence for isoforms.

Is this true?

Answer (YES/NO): YES